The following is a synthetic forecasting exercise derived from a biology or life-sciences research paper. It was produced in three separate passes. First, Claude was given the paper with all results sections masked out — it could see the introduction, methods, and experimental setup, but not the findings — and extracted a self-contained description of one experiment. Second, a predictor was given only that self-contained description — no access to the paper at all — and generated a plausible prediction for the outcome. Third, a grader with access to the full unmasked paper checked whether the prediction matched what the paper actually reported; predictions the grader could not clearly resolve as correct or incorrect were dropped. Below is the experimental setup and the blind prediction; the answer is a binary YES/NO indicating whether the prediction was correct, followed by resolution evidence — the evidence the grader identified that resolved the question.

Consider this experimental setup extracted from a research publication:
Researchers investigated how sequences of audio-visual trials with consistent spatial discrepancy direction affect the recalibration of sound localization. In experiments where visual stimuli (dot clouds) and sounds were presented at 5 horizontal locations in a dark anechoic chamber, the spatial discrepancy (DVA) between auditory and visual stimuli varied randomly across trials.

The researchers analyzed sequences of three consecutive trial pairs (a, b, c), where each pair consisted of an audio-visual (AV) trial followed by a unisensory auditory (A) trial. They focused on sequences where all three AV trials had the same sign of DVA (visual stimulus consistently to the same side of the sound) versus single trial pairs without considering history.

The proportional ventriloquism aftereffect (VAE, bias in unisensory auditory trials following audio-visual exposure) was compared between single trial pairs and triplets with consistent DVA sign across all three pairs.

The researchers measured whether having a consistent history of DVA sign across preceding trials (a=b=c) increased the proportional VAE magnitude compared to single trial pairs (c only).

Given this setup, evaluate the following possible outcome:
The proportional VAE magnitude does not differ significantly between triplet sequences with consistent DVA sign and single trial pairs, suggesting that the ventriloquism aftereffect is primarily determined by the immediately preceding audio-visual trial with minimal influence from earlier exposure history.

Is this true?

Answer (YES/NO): NO